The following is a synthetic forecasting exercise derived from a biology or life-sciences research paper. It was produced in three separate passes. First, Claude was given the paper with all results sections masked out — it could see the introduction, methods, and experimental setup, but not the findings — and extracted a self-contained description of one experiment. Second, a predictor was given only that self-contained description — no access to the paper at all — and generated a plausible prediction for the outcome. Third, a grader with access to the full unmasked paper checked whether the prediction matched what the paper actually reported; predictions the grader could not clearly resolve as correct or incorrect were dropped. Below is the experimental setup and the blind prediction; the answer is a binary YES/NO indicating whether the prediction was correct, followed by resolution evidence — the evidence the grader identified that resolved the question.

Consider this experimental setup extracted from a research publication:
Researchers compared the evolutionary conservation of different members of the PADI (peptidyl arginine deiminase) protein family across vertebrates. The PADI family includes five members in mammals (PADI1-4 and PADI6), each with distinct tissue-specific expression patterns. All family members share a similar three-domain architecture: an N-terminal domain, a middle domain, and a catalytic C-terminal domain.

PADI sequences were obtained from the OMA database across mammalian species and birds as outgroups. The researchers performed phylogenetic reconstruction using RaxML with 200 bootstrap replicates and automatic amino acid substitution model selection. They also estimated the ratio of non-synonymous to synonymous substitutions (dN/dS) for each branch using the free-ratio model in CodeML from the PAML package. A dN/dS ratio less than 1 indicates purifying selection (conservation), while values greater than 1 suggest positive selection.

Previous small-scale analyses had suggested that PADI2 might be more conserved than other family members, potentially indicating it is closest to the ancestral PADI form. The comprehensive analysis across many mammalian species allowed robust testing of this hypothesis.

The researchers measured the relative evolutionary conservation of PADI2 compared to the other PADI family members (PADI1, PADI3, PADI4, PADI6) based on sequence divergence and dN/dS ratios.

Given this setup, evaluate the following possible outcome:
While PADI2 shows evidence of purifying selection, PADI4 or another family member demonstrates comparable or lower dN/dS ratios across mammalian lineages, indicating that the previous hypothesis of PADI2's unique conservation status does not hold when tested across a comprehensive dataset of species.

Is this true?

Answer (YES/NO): NO